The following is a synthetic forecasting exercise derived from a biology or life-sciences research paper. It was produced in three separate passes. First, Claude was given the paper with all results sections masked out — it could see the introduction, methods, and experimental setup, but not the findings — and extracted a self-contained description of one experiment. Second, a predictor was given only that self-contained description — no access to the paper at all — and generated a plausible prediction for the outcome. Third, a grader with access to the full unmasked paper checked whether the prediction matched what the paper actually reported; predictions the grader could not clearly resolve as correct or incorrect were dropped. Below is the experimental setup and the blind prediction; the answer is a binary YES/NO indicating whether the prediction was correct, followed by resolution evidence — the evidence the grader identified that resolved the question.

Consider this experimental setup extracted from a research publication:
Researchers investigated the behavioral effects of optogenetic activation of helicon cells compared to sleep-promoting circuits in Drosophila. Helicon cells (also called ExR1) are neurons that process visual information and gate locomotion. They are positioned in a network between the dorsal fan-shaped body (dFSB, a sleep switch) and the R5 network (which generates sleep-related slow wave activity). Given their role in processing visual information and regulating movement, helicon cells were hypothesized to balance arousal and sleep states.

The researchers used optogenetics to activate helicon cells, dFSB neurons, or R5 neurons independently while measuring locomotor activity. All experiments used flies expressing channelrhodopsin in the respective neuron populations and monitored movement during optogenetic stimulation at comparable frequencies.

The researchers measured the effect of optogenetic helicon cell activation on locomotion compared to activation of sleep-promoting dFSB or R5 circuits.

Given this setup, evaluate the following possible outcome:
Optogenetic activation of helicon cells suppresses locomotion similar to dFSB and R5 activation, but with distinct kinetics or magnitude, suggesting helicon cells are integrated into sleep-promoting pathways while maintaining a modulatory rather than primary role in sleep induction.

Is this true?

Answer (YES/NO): NO